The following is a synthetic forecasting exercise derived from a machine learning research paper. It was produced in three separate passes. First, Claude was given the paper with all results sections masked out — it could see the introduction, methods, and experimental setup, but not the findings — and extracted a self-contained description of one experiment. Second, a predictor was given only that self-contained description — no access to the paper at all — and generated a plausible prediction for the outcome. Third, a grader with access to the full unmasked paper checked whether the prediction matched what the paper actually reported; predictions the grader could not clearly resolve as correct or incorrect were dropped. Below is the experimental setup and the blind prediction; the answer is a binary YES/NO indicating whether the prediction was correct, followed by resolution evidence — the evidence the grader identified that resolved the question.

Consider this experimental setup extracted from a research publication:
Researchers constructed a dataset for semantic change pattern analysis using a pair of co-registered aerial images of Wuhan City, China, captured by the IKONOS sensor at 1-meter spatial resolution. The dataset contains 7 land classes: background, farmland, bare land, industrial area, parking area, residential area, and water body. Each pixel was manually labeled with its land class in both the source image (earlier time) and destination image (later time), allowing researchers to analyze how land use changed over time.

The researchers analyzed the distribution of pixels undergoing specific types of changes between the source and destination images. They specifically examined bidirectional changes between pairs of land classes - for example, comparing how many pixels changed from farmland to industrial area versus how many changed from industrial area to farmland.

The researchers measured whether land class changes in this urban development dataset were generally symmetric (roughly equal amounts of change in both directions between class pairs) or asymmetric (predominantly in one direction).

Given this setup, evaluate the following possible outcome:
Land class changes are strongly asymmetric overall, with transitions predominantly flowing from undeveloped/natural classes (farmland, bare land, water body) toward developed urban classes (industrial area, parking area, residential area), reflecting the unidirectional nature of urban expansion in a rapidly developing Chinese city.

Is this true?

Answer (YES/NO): YES